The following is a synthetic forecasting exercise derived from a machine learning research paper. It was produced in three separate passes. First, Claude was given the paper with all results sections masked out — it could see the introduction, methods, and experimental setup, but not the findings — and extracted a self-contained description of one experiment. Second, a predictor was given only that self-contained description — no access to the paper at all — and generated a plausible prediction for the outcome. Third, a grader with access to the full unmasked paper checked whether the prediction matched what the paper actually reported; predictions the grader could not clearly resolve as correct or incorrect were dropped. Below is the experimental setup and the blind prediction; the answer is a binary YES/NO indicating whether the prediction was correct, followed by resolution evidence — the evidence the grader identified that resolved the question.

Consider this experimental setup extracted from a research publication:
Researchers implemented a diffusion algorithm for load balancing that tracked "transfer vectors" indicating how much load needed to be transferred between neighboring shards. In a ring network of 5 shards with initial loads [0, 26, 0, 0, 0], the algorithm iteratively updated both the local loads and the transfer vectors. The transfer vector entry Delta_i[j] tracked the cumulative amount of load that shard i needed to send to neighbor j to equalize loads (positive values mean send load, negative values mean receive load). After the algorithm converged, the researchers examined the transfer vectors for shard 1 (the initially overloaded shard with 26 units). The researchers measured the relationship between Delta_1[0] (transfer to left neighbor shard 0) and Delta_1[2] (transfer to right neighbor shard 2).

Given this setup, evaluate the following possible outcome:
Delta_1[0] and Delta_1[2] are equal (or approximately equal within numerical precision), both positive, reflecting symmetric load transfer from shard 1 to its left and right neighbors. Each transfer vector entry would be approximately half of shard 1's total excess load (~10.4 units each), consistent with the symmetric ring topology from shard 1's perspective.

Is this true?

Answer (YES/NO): YES